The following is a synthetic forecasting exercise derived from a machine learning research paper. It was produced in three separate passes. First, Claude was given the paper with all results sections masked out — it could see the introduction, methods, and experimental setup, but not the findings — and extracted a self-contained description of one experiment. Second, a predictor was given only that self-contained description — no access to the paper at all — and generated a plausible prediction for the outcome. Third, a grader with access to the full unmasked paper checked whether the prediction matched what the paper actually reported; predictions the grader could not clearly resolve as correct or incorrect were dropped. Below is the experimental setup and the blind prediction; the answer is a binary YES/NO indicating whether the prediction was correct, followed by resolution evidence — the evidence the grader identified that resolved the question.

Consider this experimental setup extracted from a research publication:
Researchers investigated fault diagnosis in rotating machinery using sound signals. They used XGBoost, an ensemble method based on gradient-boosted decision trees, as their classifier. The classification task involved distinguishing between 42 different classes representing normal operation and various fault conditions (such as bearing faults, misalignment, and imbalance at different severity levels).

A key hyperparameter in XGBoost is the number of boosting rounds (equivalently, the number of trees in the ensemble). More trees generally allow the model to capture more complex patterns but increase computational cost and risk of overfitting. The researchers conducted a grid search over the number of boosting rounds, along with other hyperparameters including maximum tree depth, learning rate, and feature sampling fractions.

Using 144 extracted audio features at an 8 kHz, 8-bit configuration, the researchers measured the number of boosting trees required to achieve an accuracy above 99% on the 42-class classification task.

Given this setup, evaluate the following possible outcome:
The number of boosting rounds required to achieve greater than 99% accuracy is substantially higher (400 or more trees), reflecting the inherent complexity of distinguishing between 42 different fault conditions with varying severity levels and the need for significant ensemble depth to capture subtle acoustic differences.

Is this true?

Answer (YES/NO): NO